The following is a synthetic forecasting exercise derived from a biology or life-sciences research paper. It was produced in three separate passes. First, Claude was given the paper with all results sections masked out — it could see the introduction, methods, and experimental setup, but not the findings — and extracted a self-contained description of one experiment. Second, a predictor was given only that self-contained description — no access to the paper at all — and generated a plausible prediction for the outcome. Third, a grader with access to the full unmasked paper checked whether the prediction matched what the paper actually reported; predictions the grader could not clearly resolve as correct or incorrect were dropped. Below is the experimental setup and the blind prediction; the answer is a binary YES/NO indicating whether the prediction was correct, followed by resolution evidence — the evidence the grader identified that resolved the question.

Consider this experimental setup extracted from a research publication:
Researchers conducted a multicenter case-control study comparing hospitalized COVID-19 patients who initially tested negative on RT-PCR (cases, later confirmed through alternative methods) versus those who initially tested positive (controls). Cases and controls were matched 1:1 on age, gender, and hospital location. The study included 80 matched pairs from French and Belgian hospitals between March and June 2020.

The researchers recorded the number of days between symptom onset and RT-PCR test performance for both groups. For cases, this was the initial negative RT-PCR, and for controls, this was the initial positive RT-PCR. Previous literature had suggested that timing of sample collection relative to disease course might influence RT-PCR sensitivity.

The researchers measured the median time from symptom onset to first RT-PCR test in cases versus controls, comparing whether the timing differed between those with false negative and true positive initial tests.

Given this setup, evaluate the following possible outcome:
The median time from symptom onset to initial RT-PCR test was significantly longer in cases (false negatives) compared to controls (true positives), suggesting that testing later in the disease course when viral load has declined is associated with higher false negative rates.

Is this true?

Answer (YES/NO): NO